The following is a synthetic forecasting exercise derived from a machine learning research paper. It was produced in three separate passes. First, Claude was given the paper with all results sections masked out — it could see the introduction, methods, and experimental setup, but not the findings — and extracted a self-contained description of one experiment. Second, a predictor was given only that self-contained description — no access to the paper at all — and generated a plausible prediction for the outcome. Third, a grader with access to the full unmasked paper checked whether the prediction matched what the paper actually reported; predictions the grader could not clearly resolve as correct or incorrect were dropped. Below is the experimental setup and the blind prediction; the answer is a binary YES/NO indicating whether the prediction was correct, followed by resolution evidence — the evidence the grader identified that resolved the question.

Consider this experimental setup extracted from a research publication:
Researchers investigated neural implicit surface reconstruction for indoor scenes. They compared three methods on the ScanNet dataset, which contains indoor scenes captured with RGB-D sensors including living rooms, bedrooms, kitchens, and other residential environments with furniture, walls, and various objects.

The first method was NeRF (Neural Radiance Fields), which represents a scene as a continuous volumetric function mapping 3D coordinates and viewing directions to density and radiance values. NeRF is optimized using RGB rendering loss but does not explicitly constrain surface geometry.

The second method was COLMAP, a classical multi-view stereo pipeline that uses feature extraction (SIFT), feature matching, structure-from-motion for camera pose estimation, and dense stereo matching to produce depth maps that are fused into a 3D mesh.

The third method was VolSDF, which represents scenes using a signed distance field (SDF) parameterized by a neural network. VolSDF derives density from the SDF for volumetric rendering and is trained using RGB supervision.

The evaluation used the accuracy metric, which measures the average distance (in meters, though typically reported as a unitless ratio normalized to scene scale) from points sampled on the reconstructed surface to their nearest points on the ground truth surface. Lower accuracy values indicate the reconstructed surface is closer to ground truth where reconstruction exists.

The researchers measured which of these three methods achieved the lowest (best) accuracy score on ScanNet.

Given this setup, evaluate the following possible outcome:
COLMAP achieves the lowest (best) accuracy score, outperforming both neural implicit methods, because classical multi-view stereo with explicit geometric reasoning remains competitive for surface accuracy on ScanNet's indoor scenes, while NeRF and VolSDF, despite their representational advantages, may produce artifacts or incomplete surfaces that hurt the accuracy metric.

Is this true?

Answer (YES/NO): YES